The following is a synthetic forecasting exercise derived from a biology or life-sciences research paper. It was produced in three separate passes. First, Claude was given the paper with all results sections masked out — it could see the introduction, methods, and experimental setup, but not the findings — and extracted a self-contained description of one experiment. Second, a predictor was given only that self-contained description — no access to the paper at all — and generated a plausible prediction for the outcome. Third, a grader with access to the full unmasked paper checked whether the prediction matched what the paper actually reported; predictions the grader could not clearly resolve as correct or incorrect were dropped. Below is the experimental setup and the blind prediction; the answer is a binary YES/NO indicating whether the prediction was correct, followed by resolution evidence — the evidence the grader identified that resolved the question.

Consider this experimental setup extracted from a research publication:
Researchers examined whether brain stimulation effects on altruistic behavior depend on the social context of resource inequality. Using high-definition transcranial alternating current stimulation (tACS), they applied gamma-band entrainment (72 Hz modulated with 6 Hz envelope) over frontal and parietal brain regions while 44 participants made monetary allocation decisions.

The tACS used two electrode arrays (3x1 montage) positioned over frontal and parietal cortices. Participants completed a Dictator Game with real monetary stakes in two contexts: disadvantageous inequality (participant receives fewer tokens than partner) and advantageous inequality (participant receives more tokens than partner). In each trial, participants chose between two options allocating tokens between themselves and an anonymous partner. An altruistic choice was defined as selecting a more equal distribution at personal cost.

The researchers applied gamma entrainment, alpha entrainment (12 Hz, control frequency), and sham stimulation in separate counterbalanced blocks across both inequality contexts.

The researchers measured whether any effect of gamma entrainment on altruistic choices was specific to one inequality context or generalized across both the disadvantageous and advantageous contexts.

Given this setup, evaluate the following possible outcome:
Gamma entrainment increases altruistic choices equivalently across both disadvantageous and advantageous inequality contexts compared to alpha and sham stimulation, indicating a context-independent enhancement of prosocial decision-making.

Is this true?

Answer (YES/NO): NO